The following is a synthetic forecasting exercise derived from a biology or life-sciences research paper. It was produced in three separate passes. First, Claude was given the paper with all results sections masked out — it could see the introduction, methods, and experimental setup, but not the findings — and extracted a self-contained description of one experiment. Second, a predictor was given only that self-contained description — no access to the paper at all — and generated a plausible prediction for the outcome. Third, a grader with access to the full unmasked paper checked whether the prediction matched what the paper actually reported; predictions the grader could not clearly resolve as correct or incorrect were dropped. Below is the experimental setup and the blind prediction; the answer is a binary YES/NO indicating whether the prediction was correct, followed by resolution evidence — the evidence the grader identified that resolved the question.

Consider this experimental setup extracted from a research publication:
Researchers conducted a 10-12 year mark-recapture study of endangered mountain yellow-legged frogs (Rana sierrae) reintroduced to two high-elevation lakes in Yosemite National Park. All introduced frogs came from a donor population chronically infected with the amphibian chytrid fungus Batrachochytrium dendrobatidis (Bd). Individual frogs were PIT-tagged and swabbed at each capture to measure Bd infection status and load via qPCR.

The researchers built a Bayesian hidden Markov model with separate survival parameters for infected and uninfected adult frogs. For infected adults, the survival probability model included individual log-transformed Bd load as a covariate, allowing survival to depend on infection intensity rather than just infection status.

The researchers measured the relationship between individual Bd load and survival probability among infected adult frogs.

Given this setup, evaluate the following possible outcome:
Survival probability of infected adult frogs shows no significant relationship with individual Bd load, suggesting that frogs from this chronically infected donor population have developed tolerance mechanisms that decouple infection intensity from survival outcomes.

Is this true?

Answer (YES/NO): NO